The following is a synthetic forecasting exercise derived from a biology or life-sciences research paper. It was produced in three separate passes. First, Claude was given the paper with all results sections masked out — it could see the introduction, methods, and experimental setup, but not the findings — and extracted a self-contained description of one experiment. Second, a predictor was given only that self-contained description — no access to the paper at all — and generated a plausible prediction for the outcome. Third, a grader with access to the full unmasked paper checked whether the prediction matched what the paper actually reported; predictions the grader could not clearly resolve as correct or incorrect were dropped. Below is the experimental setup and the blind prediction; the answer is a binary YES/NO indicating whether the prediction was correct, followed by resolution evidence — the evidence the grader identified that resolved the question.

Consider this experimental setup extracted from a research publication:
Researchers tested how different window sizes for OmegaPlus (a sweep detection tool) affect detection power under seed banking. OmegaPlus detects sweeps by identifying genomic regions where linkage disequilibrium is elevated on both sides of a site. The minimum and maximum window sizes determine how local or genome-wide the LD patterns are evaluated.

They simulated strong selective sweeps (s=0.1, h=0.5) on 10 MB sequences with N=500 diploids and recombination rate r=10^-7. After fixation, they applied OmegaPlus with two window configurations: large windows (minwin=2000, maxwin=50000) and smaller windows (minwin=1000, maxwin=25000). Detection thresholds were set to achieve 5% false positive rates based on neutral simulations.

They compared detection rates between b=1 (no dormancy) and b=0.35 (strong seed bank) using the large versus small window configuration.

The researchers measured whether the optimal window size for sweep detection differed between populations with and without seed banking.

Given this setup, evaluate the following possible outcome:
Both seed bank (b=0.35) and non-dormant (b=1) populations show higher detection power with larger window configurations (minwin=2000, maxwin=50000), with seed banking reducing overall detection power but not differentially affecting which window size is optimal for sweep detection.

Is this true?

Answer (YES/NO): NO